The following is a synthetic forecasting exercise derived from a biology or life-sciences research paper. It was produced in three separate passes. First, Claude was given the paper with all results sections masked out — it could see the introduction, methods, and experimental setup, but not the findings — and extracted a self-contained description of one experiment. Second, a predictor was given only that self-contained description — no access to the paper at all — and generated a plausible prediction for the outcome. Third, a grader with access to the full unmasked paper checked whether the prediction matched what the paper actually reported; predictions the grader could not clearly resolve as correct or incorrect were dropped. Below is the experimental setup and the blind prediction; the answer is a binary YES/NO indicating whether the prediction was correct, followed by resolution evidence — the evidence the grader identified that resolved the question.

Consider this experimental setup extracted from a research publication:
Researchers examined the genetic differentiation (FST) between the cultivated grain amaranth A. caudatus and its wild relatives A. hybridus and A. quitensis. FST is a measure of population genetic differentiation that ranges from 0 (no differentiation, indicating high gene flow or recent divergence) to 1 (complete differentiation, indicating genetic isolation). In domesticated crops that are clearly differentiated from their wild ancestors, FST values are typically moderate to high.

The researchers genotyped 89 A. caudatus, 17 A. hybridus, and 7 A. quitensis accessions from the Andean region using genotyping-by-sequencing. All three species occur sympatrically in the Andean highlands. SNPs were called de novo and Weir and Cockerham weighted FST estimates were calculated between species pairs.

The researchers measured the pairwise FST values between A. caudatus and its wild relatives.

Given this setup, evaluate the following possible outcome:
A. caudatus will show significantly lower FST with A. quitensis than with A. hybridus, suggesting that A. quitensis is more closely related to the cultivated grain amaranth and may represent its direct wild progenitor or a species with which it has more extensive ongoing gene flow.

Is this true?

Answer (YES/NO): NO